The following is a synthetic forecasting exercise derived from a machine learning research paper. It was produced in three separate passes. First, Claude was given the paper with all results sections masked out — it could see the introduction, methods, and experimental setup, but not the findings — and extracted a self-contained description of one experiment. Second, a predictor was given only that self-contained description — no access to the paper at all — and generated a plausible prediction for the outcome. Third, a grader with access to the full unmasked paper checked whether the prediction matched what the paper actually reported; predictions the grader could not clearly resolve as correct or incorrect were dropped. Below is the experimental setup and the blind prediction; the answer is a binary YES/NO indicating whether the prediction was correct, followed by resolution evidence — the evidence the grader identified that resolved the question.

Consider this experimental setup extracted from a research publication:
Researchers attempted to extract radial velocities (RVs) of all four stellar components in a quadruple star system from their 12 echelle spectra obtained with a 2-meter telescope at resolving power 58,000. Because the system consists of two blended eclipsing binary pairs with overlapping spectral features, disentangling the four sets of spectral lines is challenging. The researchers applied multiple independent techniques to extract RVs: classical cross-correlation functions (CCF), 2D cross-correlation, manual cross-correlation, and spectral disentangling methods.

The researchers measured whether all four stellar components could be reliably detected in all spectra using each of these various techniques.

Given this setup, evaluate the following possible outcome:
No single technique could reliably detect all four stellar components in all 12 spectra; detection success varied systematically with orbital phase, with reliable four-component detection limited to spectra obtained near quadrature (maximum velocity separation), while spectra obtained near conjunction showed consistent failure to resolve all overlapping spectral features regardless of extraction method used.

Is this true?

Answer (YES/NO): NO